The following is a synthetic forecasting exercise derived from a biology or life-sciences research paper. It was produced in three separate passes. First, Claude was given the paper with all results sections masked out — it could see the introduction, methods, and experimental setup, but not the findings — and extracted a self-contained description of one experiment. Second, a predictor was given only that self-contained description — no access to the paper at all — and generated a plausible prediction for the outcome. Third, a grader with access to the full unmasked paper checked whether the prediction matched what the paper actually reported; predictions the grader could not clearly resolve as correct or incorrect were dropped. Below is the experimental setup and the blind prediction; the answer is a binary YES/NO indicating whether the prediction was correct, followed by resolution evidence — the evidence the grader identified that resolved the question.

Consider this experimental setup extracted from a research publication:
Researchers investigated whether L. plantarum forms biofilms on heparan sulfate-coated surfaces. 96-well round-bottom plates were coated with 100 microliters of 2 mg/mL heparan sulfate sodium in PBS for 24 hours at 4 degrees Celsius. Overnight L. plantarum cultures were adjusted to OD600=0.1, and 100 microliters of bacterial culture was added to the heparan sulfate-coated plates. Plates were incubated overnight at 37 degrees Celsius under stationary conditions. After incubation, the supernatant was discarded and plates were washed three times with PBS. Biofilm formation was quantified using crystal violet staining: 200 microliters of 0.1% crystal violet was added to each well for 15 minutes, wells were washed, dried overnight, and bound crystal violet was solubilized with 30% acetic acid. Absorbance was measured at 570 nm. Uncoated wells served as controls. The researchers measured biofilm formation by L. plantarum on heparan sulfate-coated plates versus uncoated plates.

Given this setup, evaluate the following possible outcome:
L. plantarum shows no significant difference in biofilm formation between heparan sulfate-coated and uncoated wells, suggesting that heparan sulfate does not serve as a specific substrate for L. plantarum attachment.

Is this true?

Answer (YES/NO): NO